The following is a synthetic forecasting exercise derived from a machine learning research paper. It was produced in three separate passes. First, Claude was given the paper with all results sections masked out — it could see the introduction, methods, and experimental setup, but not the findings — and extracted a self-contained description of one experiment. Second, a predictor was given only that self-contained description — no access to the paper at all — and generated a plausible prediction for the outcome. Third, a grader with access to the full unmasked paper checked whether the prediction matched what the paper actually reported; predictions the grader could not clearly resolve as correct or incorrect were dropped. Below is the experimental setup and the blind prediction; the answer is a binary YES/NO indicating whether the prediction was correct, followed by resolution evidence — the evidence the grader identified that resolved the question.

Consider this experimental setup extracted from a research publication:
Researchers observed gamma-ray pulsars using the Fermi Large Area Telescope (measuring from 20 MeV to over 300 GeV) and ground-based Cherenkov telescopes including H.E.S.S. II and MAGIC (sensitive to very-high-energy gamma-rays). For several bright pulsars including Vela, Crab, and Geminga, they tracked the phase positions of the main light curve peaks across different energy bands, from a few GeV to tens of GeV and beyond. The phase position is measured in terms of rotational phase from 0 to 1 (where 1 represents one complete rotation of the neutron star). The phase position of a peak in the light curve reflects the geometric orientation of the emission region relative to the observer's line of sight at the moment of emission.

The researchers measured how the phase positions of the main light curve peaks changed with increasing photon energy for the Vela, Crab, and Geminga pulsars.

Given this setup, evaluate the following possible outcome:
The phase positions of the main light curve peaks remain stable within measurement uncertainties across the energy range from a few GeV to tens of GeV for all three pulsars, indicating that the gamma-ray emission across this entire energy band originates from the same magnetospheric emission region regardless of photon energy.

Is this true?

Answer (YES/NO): YES